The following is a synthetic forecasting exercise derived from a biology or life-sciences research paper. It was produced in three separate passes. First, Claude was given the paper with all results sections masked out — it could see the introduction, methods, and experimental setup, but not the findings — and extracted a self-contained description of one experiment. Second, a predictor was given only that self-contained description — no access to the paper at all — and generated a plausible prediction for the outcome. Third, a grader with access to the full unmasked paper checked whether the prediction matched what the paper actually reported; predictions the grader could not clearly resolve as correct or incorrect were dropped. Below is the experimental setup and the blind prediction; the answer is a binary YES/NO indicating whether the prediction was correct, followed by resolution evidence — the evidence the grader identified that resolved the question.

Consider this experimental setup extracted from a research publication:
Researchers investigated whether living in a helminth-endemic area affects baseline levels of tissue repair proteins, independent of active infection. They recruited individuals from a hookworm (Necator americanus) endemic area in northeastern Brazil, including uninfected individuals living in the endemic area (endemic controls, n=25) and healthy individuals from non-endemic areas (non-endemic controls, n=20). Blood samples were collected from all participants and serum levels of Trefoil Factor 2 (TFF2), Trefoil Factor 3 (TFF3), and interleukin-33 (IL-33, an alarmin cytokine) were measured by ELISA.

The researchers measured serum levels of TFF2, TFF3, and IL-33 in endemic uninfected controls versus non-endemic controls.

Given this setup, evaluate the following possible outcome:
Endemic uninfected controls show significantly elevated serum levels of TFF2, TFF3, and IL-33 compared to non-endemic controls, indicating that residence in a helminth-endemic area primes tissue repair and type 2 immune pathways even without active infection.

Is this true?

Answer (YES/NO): NO